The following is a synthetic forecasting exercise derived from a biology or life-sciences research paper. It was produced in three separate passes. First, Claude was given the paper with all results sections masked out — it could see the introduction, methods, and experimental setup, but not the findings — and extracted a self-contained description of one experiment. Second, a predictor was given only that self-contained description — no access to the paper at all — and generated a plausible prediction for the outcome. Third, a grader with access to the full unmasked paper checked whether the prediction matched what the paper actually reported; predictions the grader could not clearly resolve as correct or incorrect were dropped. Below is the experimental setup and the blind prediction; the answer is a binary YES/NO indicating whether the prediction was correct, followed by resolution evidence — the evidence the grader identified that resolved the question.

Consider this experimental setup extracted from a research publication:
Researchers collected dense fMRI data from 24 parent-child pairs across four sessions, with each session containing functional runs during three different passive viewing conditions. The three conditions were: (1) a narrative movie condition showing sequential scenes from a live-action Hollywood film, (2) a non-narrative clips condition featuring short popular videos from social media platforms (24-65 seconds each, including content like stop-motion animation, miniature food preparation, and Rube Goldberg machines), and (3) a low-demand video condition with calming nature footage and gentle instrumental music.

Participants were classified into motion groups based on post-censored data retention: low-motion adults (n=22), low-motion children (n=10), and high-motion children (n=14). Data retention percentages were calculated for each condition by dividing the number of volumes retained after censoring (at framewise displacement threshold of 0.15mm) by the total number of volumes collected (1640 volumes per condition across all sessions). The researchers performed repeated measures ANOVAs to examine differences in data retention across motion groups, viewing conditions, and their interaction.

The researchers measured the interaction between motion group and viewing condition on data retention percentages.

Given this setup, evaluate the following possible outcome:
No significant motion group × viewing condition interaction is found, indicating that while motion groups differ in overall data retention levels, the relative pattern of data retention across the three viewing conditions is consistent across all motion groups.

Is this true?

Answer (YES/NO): NO